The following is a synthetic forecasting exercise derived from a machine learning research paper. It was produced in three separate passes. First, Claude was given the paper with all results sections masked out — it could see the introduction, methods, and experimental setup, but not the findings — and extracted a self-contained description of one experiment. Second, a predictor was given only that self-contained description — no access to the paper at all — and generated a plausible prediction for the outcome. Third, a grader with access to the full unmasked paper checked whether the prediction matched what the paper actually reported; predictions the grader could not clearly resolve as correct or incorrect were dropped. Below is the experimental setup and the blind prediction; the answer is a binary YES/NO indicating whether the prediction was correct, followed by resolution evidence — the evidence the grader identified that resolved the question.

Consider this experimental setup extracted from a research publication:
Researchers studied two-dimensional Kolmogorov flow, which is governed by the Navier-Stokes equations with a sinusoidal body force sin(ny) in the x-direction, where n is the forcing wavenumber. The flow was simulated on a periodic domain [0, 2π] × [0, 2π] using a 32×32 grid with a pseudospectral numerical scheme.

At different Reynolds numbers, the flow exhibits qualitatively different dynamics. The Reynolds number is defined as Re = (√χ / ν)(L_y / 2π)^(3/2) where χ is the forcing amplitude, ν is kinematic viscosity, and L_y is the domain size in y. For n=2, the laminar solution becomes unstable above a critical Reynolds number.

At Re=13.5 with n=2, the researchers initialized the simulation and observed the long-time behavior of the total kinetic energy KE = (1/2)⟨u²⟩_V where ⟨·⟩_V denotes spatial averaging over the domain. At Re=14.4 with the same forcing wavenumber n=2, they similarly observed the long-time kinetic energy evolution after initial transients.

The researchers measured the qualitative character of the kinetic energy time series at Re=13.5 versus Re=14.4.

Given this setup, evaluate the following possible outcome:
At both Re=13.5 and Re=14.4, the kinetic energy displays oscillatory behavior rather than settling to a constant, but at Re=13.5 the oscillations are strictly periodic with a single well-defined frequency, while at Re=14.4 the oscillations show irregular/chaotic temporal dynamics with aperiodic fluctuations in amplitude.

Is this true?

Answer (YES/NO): YES